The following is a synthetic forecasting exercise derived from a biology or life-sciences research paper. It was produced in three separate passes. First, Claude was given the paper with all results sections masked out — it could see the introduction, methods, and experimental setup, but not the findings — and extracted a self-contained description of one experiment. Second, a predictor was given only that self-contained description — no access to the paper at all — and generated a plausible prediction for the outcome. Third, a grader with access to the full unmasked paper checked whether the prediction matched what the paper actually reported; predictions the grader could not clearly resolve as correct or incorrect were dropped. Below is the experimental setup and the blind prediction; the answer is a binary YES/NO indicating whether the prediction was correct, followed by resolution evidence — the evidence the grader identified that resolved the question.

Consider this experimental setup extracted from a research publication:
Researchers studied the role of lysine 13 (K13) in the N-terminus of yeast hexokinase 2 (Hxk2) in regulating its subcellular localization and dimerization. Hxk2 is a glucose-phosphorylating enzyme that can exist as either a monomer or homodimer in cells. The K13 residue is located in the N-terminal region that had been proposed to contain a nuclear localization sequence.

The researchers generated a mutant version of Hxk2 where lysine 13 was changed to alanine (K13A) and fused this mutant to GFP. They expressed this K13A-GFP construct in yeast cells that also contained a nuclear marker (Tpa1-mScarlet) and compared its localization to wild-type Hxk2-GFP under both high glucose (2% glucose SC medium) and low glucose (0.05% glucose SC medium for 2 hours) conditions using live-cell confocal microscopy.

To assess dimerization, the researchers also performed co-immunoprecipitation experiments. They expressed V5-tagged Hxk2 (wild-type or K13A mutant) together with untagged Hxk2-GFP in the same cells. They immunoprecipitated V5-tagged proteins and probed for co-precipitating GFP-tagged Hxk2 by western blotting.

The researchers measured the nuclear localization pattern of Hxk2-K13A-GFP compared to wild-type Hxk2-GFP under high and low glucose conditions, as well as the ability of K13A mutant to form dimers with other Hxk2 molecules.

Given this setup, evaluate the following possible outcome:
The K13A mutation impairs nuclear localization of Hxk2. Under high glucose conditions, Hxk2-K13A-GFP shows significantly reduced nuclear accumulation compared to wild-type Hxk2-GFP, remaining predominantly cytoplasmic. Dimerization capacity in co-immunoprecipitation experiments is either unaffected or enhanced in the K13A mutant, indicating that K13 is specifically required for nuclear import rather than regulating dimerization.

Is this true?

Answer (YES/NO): NO